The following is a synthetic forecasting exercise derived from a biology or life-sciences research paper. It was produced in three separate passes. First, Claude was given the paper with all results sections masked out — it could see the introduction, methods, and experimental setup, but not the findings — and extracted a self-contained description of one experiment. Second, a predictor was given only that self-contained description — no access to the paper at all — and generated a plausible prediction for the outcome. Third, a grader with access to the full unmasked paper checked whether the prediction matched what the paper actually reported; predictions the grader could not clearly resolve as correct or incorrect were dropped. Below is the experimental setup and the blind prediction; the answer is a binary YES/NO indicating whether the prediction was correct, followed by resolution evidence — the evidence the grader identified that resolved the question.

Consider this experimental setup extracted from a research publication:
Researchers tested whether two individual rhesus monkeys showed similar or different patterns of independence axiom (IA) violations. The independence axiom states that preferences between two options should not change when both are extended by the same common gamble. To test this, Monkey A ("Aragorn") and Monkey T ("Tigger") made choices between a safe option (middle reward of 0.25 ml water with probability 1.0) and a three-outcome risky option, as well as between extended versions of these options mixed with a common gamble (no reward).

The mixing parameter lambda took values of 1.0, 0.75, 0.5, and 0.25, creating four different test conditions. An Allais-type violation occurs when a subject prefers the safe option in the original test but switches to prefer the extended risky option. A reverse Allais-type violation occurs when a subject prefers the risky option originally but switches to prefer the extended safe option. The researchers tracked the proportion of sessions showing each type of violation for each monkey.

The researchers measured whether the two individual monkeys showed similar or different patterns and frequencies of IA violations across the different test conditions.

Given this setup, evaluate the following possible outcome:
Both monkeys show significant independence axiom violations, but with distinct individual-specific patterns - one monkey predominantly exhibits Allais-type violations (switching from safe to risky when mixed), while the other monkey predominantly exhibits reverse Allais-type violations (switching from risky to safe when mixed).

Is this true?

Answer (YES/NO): NO